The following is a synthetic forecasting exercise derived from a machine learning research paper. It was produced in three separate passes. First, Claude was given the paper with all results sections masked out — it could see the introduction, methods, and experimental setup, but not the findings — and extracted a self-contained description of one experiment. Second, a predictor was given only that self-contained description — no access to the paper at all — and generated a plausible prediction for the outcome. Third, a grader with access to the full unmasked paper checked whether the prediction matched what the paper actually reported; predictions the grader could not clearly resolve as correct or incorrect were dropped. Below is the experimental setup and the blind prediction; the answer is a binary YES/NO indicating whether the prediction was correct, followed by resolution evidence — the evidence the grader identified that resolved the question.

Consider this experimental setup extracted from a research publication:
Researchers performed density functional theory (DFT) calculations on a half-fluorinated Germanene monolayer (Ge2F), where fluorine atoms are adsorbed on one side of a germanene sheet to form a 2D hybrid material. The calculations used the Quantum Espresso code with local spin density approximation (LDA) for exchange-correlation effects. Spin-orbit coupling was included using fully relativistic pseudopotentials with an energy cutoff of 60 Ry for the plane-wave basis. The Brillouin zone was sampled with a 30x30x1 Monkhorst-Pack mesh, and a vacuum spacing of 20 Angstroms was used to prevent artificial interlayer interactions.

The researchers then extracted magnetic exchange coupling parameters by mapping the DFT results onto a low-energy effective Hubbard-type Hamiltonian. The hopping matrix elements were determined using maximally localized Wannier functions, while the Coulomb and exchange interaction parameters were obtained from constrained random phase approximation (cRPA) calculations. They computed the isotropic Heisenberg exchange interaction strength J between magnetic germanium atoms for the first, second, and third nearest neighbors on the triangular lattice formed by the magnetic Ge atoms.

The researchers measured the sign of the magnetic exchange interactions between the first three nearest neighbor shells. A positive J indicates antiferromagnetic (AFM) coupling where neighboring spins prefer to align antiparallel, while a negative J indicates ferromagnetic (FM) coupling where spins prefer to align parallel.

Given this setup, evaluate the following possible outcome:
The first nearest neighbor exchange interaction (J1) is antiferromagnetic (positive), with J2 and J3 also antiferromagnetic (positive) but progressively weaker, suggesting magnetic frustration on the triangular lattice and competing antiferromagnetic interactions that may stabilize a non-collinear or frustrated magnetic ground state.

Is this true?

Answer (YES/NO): NO